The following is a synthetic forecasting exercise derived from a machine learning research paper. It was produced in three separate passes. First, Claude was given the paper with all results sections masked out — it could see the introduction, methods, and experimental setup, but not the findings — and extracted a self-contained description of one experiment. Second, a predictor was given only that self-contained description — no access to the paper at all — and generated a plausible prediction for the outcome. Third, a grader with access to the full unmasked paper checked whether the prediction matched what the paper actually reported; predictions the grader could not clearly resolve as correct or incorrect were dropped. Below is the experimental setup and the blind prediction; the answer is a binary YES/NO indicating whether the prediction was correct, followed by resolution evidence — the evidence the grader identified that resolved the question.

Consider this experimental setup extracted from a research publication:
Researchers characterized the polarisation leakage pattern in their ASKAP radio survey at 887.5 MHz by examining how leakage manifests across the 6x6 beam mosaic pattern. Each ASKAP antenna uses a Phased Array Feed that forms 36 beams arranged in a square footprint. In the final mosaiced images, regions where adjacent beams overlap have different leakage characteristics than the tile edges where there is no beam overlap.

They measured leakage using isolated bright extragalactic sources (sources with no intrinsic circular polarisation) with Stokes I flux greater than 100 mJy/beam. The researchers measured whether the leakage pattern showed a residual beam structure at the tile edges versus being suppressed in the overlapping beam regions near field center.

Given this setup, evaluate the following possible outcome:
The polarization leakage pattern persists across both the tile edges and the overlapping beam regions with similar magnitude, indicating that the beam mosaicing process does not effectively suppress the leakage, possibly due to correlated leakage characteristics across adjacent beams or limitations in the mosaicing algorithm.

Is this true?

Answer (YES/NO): NO